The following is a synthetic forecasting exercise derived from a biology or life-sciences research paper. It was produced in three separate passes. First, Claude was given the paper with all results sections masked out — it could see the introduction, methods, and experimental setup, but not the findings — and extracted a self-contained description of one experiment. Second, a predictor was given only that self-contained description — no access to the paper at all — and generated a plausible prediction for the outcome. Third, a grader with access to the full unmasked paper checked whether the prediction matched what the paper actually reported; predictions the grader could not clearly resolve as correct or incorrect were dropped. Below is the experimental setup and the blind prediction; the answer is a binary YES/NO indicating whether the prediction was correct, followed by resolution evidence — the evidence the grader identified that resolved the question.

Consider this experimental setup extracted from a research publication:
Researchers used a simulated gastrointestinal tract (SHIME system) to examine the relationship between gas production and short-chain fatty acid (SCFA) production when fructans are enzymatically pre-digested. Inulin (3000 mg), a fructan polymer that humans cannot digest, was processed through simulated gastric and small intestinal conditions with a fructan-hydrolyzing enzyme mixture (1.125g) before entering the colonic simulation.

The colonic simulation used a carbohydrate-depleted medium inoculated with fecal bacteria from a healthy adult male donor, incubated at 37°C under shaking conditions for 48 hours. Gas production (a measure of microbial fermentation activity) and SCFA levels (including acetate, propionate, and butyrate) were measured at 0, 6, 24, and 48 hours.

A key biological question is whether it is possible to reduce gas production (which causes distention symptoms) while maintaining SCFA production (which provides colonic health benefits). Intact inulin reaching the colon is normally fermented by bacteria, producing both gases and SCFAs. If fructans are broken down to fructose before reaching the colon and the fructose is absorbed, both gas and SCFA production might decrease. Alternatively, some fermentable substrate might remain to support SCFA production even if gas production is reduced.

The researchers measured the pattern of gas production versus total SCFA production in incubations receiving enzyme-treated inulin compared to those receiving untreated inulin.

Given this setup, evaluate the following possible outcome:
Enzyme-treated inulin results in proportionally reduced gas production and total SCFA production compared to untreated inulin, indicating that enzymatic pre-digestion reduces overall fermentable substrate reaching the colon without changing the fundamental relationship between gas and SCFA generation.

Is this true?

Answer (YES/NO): NO